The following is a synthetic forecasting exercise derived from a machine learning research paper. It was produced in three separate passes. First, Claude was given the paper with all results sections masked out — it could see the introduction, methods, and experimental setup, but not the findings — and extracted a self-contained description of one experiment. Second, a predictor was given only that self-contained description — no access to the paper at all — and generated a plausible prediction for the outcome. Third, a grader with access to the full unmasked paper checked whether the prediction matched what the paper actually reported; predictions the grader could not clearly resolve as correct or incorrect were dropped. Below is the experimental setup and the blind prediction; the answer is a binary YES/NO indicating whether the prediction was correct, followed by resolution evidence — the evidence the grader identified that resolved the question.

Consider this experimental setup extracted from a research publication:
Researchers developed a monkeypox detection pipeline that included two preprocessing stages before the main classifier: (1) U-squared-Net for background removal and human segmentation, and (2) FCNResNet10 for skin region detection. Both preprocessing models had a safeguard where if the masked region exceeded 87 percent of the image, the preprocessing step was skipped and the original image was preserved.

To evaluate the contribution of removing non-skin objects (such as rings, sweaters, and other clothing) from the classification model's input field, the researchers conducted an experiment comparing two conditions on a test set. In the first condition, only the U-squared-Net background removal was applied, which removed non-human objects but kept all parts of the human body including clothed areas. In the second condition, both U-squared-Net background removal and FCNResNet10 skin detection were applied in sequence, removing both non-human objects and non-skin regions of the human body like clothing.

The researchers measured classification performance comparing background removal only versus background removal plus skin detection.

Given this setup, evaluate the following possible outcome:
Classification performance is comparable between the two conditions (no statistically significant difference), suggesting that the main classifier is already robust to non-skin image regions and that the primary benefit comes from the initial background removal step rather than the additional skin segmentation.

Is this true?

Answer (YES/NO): NO